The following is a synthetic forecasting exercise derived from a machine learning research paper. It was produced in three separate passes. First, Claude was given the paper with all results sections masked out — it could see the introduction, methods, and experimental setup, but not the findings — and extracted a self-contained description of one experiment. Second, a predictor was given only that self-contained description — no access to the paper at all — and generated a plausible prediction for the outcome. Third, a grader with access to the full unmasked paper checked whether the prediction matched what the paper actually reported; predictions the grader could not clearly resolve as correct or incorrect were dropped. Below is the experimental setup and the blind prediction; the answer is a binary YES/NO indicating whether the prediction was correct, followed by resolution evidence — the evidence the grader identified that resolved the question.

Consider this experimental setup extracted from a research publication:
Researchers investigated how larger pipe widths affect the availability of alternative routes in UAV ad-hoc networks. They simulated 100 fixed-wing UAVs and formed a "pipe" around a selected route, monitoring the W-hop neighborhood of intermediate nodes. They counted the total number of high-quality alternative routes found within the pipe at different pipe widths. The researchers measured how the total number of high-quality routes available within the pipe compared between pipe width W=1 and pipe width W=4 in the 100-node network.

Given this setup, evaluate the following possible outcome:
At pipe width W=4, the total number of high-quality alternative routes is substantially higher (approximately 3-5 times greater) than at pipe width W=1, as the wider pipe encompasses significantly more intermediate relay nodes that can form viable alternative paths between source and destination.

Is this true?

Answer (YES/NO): NO